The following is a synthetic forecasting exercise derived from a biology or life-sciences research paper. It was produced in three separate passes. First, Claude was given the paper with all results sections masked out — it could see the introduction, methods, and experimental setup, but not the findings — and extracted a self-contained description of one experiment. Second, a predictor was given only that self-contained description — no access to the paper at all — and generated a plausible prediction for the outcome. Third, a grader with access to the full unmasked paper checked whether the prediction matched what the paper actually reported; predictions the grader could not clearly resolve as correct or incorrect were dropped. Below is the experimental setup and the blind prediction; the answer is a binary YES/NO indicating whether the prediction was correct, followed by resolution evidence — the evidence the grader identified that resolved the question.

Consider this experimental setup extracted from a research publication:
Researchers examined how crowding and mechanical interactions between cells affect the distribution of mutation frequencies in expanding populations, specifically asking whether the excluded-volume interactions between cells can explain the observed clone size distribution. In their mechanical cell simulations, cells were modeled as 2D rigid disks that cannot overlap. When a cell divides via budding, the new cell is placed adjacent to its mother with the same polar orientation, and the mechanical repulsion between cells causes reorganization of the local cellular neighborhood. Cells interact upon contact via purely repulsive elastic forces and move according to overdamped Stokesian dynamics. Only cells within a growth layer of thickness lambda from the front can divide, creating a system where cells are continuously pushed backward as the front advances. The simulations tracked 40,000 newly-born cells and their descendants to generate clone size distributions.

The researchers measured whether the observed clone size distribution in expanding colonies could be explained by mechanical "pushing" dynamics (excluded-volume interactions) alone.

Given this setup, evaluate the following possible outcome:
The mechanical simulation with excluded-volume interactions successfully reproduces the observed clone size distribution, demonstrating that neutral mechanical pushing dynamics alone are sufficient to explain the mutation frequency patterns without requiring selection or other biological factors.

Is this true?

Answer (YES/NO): YES